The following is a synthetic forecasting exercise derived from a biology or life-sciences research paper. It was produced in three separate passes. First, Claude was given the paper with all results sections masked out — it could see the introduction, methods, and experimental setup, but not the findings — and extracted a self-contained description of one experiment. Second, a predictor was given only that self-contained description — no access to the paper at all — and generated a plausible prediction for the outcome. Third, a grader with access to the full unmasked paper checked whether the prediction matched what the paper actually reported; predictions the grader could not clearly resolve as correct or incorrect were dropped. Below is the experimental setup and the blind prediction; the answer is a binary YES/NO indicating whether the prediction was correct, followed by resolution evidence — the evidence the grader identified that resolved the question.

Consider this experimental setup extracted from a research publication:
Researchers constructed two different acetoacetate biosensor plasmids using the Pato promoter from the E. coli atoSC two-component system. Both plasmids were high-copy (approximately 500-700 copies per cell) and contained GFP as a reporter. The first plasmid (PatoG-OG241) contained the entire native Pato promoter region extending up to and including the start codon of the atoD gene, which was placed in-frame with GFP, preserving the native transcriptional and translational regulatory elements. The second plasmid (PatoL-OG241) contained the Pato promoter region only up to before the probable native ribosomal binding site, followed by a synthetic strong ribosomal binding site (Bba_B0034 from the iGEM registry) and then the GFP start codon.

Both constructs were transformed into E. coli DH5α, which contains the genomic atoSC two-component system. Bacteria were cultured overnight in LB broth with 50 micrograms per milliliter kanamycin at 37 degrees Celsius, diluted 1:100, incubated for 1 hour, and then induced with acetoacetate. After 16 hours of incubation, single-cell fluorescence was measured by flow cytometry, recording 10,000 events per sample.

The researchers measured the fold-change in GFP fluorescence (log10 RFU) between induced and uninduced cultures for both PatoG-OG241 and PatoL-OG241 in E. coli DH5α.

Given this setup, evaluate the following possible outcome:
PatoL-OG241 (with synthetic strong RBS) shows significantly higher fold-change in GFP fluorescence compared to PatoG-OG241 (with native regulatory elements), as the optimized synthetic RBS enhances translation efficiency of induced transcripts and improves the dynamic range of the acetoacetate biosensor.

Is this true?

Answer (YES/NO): NO